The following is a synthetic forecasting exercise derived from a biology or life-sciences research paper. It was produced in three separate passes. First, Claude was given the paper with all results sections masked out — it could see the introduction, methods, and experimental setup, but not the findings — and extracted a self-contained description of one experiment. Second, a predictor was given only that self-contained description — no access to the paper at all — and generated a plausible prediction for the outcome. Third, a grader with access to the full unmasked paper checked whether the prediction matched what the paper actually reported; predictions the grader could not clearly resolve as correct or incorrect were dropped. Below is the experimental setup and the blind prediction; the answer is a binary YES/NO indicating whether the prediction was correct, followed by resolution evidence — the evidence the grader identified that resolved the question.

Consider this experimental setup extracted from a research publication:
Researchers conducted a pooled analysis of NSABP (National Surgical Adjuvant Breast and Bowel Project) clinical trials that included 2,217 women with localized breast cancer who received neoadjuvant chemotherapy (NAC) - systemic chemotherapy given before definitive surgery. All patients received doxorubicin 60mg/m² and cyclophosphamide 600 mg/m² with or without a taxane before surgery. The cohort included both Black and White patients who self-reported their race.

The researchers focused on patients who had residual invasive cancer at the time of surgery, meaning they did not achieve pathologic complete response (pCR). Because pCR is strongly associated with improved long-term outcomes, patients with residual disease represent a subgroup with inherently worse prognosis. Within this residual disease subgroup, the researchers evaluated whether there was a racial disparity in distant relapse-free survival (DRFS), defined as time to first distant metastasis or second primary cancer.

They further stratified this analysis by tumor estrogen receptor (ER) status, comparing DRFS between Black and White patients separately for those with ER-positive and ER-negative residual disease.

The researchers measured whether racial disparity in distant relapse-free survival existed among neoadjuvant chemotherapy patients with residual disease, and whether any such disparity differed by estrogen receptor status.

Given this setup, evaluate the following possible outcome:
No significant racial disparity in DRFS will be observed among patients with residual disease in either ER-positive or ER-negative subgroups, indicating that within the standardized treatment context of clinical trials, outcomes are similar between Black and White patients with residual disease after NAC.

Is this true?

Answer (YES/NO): NO